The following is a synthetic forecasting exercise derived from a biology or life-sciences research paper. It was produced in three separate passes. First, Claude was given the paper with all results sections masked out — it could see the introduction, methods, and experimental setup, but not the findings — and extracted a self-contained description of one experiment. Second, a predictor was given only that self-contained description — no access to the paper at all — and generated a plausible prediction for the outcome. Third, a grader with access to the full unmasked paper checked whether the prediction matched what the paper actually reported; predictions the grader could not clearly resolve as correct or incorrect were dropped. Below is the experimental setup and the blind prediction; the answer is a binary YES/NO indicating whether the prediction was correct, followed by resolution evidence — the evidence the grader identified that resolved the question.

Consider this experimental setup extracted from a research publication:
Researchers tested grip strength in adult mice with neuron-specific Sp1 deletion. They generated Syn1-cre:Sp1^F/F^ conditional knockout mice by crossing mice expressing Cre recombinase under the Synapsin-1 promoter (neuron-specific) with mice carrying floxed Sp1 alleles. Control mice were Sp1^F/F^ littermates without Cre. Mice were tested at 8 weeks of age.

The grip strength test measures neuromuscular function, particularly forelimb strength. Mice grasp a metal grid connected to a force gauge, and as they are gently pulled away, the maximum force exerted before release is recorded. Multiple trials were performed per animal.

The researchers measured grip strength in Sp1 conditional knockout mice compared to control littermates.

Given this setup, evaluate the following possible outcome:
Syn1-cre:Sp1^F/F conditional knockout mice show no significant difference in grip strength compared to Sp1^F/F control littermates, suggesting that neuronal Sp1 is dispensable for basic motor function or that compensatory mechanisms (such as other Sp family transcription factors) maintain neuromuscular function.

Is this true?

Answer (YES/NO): NO